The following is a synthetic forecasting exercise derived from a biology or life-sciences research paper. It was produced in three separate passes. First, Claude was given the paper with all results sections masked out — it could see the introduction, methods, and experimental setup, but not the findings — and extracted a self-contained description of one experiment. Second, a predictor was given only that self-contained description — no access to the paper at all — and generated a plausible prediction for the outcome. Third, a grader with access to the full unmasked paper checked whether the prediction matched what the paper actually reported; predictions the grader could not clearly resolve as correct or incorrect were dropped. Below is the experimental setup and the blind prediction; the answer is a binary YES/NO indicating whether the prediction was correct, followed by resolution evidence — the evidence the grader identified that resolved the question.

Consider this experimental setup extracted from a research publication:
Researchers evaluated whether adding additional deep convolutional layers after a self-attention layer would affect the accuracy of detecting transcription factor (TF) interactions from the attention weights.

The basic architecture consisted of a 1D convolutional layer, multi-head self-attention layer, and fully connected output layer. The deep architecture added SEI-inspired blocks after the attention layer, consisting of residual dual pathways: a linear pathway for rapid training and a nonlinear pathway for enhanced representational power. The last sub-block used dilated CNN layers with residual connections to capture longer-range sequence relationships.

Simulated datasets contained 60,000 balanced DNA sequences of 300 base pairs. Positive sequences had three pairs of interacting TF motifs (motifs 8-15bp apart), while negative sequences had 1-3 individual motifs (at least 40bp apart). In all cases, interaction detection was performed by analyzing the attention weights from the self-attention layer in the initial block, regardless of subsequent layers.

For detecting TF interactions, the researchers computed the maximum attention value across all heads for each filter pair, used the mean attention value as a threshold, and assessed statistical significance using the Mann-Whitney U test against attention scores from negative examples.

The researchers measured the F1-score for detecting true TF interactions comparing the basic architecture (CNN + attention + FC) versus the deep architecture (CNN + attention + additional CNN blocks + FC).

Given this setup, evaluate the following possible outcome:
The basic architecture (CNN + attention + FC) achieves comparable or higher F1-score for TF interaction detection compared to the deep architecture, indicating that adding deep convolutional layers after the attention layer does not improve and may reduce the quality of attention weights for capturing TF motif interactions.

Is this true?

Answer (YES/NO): YES